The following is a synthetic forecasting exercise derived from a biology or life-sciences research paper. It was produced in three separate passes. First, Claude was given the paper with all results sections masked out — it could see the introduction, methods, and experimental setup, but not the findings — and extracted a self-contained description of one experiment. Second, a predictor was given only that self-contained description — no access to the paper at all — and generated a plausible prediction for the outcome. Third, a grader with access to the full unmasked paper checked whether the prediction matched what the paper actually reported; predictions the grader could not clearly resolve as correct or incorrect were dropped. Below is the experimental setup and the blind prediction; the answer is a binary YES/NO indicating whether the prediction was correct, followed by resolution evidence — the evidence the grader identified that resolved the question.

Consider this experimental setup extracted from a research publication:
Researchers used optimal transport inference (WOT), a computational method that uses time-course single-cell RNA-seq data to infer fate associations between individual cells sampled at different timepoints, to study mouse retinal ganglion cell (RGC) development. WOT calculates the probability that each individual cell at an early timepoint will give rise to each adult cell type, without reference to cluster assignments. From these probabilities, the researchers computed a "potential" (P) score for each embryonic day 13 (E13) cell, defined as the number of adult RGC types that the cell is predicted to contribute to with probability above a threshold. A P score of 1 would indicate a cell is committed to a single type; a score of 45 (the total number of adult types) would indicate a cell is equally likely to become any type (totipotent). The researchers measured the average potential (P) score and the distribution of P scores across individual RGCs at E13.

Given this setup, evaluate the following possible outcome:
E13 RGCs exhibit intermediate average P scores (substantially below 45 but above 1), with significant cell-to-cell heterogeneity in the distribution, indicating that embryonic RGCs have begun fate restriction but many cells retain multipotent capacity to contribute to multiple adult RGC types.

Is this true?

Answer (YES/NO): YES